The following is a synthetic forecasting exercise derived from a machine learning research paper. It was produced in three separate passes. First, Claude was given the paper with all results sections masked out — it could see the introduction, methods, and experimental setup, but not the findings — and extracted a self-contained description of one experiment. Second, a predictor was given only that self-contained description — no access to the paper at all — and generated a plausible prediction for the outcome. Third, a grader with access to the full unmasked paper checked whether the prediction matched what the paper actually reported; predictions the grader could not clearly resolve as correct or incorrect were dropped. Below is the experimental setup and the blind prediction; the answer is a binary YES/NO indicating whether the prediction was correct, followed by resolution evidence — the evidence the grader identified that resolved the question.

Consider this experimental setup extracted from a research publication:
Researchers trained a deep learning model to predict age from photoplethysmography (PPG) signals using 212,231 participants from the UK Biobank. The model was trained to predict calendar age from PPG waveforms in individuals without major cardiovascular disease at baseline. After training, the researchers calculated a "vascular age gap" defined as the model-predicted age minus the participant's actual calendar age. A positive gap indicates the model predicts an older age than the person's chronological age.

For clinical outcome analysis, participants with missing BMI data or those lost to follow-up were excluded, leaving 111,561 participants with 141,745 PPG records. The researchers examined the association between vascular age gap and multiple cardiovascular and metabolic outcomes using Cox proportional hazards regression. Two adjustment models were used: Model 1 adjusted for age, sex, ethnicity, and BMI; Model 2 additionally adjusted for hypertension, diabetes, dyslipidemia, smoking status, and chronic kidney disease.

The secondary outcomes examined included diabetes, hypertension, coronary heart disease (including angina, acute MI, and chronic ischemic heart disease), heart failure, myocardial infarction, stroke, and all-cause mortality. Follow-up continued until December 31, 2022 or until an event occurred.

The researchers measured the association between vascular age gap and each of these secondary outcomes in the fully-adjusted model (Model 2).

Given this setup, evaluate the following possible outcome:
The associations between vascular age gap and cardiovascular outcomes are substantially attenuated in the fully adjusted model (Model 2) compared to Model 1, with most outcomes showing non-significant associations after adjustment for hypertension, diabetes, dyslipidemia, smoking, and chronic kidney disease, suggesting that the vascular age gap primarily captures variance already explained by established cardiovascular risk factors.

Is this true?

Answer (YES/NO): NO